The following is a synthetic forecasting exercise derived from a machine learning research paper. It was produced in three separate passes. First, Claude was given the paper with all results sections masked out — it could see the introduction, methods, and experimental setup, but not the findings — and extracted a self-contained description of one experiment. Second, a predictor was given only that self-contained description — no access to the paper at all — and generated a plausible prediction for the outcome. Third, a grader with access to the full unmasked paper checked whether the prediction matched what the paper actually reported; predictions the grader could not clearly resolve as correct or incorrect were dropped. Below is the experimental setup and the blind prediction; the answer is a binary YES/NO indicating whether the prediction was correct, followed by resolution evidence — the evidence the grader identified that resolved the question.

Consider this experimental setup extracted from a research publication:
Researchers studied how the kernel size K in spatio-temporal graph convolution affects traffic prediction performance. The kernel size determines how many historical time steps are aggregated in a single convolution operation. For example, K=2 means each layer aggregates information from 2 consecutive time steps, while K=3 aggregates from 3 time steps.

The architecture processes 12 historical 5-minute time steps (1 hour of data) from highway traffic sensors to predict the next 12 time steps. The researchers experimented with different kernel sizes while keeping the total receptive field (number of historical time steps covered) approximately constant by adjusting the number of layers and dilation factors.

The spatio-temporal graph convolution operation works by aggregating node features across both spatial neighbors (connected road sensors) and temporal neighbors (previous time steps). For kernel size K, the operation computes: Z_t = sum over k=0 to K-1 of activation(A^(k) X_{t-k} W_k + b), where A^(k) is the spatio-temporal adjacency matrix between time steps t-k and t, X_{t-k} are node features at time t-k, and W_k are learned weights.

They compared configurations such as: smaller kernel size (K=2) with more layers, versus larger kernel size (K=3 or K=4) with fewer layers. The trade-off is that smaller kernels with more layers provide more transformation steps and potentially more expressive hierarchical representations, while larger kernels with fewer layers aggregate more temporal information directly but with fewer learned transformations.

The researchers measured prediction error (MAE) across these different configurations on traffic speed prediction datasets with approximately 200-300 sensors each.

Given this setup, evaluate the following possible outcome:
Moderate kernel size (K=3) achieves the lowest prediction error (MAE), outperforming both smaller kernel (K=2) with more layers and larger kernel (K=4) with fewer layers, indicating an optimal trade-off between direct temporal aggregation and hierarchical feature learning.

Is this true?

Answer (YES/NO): NO